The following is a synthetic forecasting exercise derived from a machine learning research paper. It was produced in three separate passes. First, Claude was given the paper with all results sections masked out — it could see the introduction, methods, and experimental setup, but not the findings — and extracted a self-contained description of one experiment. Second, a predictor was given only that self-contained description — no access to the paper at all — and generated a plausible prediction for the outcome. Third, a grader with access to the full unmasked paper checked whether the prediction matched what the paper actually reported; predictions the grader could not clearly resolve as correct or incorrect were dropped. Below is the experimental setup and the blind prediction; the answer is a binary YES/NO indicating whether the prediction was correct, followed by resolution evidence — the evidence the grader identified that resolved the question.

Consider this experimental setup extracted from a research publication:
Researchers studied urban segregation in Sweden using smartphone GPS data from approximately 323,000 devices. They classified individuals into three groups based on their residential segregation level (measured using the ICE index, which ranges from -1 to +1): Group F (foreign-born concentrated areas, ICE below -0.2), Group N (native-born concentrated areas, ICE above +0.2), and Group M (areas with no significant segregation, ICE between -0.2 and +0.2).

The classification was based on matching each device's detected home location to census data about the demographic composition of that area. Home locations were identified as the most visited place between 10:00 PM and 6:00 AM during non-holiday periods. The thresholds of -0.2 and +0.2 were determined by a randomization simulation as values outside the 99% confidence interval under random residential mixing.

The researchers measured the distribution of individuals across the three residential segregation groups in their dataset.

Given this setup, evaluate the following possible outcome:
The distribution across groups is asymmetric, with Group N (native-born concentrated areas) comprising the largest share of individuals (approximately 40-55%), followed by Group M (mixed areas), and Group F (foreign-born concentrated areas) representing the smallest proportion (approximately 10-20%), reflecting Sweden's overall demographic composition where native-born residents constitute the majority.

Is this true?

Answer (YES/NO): NO